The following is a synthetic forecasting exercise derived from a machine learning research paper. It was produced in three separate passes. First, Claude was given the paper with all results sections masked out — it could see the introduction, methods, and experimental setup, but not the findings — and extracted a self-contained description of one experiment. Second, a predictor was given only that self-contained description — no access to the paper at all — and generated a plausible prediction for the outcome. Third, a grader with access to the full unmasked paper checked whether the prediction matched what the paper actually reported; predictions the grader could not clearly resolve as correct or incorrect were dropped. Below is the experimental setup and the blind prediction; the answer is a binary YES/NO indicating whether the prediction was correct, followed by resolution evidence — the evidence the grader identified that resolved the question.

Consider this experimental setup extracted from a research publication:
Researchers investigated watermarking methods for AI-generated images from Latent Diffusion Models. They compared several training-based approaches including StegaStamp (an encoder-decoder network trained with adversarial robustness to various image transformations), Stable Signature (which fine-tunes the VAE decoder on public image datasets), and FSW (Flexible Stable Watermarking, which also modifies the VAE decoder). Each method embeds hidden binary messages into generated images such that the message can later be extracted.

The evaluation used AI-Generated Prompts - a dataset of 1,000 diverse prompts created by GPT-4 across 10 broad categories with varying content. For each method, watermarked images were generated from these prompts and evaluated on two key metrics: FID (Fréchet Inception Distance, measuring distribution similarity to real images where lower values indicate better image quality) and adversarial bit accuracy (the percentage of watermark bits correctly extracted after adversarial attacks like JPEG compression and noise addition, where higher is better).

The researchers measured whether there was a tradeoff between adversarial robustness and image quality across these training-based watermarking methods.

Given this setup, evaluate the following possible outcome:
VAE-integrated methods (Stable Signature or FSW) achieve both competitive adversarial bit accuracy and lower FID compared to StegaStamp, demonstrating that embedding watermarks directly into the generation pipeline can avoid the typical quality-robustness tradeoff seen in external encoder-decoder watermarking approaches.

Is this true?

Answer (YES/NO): NO